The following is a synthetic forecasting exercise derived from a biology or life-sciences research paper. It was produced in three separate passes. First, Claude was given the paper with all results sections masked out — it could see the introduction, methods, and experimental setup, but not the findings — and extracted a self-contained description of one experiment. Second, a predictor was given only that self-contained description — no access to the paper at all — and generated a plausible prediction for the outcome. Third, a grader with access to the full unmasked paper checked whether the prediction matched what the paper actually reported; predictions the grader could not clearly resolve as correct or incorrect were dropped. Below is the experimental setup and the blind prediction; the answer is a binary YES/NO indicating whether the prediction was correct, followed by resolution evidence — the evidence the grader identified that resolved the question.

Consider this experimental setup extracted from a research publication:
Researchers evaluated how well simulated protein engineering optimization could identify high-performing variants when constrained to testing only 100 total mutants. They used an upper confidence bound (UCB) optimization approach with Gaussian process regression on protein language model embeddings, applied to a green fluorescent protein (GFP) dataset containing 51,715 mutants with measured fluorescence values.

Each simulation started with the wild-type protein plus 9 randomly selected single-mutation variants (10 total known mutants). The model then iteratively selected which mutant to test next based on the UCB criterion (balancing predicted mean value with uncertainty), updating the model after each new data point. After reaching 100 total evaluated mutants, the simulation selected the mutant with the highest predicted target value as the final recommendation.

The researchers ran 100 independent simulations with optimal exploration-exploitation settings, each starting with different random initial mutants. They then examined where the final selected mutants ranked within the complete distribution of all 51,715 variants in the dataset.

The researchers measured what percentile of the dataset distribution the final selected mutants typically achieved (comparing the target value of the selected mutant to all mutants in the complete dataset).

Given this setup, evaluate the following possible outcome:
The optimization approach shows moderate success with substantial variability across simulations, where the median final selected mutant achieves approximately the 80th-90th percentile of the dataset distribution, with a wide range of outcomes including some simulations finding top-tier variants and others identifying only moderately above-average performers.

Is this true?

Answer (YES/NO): NO